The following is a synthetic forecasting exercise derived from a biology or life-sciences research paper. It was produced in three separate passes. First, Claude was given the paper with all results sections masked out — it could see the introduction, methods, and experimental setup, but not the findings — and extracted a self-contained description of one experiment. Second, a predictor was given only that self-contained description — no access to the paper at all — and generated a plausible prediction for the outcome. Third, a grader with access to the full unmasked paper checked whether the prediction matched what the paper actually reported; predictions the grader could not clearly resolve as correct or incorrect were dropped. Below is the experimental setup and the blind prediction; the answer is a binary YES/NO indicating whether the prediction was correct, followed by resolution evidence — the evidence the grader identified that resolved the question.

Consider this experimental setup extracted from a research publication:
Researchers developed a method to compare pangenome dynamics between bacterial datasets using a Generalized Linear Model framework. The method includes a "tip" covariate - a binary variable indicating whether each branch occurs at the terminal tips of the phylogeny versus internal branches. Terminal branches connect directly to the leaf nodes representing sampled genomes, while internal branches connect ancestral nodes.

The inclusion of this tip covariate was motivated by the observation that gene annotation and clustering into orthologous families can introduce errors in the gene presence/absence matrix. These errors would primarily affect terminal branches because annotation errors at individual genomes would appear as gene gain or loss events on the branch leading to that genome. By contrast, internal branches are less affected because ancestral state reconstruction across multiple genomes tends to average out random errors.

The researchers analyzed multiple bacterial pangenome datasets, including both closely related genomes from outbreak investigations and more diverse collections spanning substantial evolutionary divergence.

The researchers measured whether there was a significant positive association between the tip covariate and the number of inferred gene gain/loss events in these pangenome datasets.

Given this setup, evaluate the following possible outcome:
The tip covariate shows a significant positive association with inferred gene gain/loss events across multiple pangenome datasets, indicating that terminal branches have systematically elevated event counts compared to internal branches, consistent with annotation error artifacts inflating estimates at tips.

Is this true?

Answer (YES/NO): YES